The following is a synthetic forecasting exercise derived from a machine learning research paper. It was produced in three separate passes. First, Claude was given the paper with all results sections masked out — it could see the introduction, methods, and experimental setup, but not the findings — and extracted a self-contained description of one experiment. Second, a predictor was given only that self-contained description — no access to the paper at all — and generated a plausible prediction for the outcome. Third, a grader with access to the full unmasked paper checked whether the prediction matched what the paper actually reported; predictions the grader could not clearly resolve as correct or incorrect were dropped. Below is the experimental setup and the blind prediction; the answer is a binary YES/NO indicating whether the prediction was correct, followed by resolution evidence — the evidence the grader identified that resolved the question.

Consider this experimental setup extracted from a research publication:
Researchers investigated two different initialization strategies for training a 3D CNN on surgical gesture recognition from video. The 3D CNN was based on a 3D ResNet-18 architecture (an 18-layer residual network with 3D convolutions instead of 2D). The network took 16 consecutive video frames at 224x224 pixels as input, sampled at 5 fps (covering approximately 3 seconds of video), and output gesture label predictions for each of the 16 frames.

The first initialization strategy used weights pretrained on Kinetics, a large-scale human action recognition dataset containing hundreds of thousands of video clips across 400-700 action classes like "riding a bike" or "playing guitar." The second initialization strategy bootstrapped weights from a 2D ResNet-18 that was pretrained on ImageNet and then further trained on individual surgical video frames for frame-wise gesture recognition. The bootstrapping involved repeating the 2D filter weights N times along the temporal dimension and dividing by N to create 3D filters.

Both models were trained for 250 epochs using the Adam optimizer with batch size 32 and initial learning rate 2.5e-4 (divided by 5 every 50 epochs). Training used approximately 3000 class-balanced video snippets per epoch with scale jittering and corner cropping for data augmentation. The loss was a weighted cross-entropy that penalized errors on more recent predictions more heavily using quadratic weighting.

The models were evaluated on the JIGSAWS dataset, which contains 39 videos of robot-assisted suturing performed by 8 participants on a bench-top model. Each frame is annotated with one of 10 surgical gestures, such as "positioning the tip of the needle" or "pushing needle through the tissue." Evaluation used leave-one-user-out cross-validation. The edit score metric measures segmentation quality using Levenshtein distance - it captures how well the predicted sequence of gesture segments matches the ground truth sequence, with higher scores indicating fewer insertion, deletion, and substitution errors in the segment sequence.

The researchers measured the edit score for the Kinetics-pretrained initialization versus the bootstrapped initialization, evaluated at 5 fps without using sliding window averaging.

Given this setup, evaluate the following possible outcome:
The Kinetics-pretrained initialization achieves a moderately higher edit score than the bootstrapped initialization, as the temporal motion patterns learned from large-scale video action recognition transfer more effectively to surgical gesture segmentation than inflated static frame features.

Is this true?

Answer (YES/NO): NO